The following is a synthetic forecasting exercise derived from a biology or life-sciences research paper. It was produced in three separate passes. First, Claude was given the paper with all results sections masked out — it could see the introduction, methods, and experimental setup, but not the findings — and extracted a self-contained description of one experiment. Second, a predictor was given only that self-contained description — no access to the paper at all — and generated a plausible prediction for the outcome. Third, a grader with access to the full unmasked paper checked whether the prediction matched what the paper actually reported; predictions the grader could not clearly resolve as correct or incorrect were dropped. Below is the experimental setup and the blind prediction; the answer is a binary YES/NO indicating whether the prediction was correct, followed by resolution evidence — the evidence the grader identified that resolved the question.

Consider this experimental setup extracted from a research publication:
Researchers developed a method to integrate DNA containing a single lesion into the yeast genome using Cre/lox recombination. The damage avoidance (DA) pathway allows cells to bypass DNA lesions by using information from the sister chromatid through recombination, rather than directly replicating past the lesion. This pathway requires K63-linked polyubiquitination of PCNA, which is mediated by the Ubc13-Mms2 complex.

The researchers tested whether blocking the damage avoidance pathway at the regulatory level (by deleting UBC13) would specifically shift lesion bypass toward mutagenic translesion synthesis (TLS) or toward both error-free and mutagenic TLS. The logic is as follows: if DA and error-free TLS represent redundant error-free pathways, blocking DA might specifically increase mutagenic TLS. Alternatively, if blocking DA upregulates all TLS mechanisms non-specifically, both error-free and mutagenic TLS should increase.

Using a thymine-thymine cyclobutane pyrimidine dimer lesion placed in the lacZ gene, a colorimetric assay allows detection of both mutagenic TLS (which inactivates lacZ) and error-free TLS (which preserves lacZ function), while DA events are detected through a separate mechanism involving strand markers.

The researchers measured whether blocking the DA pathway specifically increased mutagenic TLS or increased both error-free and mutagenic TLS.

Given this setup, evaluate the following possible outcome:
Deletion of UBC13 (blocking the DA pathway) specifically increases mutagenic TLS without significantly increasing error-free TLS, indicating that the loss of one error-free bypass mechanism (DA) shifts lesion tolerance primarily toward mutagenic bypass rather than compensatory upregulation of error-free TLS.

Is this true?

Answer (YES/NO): NO